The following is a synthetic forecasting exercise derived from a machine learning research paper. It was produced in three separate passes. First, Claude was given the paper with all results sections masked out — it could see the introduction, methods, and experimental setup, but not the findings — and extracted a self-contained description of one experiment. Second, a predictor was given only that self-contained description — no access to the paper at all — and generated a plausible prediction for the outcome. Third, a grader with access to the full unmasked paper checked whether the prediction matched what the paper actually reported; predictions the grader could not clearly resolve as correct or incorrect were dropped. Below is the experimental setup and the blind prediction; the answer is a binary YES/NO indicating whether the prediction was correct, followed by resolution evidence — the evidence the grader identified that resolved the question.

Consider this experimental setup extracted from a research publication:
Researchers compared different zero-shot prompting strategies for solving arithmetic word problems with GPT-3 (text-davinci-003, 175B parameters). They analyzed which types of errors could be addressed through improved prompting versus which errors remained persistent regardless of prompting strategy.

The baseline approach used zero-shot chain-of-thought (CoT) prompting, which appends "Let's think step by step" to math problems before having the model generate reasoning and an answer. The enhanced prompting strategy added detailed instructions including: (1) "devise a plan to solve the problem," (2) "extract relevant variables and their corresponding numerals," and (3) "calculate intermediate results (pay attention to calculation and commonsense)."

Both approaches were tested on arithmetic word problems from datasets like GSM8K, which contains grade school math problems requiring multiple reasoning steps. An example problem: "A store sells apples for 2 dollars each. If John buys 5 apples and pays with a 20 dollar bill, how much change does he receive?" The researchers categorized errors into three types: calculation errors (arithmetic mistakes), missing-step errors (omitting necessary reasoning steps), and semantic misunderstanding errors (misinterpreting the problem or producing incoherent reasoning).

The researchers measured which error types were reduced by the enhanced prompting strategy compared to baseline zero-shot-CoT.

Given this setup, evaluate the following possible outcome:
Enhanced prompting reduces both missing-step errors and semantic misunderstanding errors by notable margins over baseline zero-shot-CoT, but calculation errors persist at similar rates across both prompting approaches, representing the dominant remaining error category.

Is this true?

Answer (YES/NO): NO